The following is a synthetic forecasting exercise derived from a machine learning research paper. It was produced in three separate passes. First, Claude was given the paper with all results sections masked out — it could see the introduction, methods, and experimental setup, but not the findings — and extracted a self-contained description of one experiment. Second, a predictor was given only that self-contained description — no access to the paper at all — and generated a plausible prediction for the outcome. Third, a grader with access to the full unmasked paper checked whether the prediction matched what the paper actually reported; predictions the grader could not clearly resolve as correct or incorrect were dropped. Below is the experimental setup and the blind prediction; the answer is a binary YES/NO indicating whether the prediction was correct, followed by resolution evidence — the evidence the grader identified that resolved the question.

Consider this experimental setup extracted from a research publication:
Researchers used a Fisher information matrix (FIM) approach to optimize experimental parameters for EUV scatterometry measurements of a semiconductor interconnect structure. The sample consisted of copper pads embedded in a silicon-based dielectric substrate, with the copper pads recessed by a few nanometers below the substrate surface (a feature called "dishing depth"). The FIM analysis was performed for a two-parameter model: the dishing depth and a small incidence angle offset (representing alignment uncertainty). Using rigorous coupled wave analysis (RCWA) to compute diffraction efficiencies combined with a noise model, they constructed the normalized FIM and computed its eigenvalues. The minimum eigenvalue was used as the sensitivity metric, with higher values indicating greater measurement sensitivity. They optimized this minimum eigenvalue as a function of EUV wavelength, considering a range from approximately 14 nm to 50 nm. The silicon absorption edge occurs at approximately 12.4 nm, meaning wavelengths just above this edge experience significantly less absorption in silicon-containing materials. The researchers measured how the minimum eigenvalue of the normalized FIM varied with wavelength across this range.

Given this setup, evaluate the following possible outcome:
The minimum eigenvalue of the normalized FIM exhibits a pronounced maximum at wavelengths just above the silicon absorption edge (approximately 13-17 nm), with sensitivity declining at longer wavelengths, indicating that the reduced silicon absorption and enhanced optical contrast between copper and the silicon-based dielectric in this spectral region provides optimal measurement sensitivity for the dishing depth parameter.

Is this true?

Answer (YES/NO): YES